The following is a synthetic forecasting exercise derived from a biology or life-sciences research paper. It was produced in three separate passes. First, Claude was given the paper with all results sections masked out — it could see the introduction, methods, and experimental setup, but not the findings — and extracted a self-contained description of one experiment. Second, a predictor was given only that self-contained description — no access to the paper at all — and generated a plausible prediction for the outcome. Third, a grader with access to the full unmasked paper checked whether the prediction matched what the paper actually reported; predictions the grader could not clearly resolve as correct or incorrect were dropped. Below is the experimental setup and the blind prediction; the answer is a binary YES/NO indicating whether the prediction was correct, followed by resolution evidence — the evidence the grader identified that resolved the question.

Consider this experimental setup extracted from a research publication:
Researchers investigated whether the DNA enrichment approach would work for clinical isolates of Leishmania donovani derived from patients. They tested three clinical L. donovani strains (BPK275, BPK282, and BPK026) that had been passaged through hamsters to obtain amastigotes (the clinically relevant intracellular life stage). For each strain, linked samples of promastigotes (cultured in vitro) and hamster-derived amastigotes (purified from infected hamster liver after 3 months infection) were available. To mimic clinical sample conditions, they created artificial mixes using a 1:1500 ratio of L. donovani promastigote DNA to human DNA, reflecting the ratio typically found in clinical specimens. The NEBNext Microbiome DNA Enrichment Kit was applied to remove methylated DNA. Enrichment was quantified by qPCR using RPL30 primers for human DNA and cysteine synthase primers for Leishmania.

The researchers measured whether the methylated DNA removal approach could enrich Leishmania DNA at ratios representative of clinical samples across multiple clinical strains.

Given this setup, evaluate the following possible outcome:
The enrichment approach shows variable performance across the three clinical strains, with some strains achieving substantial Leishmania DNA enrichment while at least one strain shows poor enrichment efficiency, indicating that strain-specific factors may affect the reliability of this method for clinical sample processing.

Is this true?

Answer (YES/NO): NO